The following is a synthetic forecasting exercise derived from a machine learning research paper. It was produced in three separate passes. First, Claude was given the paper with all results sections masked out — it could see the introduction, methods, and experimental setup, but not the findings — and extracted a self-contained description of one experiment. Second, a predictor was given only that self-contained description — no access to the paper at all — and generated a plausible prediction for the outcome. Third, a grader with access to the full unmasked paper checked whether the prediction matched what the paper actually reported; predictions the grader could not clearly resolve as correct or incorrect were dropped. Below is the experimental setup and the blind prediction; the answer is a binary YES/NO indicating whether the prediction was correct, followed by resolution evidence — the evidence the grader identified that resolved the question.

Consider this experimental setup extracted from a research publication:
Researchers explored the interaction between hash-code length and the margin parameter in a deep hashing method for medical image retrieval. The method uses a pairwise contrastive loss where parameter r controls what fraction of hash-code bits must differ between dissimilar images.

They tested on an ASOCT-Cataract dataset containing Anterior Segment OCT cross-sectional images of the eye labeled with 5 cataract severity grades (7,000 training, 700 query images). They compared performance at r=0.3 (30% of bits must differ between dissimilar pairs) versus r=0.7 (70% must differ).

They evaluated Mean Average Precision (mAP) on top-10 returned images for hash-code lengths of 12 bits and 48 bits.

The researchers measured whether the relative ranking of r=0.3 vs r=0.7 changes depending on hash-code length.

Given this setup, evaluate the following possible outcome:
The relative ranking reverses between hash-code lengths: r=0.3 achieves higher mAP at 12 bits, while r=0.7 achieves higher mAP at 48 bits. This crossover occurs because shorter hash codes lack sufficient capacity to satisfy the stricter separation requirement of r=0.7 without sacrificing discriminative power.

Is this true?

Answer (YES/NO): YES